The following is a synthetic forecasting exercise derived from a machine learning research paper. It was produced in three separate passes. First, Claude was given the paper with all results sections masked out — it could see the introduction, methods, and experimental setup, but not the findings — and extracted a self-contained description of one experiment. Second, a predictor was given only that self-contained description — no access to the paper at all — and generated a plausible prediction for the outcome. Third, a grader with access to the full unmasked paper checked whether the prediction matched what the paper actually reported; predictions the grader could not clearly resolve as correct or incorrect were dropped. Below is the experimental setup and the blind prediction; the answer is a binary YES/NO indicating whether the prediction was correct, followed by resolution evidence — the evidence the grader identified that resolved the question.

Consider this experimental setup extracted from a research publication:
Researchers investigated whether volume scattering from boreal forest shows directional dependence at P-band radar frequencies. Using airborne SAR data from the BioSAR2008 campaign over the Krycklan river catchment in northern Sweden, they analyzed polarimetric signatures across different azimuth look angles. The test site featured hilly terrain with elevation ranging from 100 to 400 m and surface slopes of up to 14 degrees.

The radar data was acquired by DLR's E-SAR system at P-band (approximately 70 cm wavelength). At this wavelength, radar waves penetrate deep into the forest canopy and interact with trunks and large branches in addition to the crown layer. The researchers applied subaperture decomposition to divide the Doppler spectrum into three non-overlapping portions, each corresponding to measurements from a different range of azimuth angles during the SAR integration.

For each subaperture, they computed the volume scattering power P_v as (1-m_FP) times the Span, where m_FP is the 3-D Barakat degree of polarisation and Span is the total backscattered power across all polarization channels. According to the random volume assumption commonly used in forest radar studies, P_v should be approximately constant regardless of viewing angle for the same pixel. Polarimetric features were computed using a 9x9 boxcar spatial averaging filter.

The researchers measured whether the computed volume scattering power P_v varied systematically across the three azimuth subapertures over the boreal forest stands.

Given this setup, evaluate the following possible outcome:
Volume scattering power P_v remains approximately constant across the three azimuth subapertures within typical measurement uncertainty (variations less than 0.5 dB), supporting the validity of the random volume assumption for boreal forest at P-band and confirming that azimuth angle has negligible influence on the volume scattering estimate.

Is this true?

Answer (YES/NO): NO